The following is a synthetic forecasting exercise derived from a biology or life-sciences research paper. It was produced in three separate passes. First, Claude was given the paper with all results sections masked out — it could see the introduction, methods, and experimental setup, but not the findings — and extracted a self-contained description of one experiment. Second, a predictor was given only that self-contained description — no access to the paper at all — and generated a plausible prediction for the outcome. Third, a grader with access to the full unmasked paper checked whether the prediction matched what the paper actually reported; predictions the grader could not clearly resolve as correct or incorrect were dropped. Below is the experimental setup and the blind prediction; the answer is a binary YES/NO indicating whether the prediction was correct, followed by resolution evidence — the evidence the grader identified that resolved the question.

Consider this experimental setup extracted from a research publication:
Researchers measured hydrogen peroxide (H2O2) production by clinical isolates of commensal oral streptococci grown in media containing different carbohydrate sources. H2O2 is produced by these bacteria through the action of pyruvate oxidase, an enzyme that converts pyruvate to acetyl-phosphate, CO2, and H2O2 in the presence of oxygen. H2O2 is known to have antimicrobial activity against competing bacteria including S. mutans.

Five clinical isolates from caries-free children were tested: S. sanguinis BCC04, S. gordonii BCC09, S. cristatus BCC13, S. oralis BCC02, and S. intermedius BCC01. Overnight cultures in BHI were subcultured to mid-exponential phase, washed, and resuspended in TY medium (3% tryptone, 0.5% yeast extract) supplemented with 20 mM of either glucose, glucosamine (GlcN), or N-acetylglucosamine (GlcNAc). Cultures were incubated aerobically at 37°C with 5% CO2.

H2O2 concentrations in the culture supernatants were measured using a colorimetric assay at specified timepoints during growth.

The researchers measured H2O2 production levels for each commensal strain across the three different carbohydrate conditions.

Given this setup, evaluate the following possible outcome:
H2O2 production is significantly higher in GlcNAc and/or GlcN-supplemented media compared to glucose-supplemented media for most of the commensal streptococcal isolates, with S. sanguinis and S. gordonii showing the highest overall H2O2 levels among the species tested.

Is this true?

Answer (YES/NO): NO